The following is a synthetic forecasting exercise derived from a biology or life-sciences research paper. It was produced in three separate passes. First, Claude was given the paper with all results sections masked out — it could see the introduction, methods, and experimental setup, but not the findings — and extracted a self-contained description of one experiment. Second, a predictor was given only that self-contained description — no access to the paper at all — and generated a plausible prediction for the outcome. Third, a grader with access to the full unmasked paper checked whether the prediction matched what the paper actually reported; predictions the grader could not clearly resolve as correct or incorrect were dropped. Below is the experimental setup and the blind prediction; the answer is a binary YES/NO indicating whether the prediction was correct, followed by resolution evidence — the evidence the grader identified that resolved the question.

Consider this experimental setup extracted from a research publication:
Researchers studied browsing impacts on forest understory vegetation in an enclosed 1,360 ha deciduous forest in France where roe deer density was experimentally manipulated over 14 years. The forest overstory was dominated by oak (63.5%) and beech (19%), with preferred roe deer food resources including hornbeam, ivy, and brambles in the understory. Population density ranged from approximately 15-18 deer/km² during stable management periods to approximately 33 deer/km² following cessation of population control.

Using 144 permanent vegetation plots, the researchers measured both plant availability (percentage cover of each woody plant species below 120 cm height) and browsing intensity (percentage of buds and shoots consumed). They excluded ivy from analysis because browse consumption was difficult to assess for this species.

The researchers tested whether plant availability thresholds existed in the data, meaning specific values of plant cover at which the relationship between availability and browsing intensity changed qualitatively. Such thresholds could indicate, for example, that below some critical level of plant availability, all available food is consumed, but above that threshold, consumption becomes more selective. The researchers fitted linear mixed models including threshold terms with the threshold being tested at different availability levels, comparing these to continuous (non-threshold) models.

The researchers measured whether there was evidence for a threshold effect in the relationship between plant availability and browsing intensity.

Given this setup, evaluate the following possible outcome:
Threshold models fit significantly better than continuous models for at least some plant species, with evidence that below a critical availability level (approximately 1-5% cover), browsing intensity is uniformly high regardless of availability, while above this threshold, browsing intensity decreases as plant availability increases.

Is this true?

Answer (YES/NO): NO